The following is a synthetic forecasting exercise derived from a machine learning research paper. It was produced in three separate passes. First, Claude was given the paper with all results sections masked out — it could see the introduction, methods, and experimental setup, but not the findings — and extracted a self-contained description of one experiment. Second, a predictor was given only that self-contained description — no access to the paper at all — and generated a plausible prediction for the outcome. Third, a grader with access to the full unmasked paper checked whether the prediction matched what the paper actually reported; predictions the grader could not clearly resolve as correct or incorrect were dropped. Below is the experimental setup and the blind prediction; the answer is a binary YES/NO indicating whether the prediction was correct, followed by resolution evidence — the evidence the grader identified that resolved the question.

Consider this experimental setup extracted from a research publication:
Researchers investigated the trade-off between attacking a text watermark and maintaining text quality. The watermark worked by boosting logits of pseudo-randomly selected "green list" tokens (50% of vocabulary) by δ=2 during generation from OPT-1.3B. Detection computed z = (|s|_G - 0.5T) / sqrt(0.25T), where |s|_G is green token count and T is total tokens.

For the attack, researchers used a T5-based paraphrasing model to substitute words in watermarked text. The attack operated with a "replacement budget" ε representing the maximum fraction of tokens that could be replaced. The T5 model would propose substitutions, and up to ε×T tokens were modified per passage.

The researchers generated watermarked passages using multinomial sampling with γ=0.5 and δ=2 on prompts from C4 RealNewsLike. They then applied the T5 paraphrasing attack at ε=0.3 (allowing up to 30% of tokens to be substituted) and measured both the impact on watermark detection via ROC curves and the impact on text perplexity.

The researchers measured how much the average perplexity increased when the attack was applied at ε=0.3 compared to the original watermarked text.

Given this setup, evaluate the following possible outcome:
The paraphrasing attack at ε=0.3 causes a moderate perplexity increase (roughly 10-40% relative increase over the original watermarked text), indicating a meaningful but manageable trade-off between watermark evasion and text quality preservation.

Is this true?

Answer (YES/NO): NO